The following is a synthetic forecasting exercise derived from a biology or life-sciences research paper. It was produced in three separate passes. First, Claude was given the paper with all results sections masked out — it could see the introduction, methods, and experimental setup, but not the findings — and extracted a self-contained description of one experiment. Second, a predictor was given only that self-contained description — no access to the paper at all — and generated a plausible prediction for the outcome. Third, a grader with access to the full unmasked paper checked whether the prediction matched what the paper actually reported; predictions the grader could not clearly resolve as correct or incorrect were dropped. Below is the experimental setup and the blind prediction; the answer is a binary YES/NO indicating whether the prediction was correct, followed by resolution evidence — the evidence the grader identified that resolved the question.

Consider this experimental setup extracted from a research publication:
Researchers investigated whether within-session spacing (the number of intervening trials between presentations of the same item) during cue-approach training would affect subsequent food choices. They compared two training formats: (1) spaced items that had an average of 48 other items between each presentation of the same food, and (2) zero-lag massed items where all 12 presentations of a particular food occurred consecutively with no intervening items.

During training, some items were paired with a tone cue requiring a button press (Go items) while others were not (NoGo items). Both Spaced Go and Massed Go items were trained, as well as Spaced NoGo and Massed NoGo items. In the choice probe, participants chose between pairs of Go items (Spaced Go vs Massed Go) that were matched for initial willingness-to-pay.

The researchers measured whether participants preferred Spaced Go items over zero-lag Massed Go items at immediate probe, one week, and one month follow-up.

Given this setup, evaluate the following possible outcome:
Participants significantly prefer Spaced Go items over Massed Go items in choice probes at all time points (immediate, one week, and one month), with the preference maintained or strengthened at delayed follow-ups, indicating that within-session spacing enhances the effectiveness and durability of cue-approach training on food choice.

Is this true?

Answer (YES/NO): NO